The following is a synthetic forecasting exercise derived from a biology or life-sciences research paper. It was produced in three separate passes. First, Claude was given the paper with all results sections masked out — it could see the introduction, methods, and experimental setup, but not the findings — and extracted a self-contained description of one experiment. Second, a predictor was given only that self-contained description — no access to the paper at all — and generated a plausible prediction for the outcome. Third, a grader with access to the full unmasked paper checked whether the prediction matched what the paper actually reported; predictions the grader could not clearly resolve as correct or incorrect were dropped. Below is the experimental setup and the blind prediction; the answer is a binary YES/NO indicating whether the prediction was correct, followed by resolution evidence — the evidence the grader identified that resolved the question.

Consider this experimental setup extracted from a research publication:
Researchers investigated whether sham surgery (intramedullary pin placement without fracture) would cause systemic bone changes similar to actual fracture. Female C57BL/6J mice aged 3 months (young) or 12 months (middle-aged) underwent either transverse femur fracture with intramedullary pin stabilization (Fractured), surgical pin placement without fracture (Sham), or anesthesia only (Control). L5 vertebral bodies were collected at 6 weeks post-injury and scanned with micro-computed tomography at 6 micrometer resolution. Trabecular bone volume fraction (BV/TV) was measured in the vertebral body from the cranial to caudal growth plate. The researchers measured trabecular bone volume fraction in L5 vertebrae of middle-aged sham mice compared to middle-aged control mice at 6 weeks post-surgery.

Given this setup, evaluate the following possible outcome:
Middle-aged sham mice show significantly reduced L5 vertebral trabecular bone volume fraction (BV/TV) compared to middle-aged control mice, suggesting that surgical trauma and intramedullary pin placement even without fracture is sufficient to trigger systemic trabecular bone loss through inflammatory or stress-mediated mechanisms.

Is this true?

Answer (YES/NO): NO